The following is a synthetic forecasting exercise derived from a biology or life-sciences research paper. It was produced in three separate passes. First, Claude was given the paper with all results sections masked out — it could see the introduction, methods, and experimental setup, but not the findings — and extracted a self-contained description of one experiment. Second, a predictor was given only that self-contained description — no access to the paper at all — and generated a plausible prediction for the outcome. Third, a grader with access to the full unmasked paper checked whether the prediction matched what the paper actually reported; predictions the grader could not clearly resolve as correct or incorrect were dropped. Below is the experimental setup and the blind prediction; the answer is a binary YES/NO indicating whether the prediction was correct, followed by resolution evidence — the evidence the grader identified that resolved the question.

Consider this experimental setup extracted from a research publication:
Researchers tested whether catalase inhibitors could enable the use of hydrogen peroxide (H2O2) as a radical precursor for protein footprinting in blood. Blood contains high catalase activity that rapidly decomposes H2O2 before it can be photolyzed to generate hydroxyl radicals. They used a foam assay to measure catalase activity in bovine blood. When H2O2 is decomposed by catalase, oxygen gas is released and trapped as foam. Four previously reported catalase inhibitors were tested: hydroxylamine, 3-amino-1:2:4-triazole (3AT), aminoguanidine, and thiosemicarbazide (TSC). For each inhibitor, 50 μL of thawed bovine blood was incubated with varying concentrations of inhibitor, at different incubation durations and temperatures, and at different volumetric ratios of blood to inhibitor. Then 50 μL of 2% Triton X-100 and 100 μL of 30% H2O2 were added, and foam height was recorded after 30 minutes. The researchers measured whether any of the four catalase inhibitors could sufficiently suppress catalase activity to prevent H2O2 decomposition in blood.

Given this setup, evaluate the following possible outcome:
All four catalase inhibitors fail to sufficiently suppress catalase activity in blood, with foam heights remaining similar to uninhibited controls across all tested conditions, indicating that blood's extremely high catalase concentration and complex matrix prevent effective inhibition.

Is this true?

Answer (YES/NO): NO